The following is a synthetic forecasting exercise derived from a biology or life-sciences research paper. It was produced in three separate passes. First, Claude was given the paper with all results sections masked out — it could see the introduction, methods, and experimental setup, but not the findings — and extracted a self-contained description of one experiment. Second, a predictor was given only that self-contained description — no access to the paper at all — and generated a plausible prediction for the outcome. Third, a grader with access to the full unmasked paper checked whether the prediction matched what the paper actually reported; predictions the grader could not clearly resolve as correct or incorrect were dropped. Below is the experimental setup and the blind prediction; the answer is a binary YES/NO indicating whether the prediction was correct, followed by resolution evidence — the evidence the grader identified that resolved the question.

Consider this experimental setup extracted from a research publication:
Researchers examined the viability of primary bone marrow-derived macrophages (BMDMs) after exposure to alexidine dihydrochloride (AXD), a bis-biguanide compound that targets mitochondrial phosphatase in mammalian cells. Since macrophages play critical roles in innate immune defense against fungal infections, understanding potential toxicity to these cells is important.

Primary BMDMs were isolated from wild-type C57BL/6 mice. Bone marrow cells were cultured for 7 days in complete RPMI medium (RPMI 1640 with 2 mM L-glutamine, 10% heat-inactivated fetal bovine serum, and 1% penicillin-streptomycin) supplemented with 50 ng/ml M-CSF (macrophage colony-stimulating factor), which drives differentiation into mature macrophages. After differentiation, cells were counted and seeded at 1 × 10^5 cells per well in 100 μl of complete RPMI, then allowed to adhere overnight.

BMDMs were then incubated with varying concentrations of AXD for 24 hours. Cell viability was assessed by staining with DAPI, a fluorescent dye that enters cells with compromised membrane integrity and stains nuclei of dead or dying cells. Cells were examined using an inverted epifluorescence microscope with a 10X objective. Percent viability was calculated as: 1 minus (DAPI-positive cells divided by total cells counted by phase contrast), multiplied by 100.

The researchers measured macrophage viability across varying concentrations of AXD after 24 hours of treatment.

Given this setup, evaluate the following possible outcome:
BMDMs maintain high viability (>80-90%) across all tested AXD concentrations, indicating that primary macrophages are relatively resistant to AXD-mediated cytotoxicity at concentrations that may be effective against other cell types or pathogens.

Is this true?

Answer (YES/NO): NO